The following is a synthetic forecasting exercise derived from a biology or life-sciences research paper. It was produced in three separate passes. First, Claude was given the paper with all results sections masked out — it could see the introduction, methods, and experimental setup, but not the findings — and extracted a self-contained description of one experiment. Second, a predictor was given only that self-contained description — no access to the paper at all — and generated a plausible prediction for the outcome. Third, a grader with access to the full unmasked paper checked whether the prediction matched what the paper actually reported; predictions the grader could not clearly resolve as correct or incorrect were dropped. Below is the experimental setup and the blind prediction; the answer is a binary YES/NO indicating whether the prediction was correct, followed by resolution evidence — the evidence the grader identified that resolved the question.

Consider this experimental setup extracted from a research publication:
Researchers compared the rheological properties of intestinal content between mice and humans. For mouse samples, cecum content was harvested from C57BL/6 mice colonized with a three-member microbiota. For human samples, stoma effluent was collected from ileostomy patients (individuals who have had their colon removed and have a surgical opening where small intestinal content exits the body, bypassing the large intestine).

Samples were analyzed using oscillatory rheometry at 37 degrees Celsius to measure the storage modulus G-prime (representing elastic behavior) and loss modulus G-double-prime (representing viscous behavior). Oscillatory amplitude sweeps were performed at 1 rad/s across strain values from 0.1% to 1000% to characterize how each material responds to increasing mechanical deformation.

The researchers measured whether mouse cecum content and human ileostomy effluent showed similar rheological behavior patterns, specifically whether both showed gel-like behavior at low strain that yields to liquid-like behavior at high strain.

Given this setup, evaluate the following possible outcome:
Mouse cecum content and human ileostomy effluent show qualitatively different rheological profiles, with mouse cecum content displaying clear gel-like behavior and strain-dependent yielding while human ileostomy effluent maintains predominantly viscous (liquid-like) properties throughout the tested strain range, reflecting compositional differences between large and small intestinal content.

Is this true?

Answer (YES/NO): NO